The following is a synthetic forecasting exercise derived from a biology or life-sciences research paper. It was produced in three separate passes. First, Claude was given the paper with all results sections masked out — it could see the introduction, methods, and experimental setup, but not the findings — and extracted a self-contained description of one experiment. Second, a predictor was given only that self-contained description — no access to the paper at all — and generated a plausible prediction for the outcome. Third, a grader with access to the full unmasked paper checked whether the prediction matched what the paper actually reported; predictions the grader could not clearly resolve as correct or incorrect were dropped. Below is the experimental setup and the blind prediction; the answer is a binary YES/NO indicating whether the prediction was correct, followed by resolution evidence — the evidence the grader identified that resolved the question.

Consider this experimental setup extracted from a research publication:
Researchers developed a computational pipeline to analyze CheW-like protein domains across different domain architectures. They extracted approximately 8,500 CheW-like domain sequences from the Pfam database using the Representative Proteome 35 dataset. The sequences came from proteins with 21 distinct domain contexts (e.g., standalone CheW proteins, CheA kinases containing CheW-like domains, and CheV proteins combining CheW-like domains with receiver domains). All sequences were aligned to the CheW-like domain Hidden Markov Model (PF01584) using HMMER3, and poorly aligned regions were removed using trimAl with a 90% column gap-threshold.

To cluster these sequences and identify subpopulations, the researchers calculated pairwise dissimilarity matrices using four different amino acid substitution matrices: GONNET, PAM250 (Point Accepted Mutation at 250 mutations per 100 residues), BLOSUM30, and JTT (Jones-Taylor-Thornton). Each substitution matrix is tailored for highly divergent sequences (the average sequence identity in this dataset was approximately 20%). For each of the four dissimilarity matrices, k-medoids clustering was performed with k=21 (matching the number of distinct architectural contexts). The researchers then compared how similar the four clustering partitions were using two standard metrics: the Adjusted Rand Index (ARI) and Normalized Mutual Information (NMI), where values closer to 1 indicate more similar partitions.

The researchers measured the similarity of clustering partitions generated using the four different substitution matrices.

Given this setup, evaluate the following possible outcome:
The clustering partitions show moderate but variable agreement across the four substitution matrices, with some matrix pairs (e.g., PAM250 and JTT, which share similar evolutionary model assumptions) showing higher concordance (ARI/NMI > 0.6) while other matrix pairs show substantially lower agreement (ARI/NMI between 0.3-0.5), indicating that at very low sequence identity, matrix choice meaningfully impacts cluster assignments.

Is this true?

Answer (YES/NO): NO